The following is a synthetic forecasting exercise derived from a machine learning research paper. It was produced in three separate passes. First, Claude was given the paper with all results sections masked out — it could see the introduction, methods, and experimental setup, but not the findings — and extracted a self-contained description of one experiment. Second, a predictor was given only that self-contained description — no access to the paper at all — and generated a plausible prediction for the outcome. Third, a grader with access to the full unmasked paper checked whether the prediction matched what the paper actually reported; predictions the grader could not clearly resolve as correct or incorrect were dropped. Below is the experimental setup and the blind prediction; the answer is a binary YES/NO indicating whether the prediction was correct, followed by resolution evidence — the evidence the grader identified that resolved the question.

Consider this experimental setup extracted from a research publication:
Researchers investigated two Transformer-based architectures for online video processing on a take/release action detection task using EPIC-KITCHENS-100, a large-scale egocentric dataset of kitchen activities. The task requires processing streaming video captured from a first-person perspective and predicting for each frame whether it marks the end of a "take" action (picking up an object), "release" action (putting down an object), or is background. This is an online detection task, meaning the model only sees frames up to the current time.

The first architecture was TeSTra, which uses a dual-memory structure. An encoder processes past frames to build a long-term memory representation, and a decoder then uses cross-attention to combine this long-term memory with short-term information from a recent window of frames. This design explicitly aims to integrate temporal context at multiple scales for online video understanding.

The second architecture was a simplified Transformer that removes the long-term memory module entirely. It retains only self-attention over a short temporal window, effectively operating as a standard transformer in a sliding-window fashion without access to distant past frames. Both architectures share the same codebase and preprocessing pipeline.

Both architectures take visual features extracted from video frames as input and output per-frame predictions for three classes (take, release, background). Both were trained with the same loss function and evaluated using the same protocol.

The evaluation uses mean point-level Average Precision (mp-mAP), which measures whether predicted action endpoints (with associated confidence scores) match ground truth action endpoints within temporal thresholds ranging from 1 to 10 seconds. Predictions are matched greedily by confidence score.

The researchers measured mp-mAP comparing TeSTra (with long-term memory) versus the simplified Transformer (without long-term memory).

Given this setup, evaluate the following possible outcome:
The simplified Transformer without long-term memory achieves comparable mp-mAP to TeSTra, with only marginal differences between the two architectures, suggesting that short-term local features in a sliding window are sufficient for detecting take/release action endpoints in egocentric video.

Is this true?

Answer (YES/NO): YES